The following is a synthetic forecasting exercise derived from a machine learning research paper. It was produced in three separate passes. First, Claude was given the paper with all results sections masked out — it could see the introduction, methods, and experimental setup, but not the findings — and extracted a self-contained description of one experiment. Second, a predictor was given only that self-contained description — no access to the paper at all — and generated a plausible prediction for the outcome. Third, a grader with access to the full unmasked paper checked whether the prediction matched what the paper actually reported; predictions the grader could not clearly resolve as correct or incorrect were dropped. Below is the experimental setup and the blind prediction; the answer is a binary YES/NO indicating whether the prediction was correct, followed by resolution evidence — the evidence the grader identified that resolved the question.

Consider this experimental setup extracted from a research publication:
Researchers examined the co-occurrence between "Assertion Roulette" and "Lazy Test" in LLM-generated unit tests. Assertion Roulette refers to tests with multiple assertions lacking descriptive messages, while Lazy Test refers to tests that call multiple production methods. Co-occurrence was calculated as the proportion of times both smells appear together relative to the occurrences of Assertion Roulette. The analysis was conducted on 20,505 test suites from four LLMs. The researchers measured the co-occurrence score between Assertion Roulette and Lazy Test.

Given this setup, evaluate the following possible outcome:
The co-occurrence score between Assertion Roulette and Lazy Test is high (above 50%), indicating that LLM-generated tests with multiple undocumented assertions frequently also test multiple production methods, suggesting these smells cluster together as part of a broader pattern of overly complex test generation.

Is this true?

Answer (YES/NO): YES